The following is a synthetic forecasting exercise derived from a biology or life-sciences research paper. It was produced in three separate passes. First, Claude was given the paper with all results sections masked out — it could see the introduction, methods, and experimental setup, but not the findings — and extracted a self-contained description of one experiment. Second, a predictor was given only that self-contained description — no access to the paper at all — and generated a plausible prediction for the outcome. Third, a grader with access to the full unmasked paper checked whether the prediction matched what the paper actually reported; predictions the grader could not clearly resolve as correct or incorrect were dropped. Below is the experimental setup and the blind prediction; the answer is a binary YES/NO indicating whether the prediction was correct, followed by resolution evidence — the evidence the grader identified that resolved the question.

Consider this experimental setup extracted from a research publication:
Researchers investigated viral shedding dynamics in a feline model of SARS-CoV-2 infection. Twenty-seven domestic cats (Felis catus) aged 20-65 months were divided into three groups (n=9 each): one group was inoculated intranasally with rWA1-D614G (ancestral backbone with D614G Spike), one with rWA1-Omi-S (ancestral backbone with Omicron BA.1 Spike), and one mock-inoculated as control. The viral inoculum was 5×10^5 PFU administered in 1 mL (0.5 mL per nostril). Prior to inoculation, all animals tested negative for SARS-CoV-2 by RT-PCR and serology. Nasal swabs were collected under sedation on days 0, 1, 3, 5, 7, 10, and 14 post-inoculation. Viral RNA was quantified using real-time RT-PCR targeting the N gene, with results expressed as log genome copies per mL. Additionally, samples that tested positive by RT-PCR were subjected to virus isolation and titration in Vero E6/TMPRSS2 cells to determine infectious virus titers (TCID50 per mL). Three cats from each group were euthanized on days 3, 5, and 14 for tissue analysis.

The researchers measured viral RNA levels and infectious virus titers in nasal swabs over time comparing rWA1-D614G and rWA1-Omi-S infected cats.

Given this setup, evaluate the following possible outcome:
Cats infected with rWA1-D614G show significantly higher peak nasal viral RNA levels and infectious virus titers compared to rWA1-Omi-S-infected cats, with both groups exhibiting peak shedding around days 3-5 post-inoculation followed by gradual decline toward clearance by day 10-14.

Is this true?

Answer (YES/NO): YES